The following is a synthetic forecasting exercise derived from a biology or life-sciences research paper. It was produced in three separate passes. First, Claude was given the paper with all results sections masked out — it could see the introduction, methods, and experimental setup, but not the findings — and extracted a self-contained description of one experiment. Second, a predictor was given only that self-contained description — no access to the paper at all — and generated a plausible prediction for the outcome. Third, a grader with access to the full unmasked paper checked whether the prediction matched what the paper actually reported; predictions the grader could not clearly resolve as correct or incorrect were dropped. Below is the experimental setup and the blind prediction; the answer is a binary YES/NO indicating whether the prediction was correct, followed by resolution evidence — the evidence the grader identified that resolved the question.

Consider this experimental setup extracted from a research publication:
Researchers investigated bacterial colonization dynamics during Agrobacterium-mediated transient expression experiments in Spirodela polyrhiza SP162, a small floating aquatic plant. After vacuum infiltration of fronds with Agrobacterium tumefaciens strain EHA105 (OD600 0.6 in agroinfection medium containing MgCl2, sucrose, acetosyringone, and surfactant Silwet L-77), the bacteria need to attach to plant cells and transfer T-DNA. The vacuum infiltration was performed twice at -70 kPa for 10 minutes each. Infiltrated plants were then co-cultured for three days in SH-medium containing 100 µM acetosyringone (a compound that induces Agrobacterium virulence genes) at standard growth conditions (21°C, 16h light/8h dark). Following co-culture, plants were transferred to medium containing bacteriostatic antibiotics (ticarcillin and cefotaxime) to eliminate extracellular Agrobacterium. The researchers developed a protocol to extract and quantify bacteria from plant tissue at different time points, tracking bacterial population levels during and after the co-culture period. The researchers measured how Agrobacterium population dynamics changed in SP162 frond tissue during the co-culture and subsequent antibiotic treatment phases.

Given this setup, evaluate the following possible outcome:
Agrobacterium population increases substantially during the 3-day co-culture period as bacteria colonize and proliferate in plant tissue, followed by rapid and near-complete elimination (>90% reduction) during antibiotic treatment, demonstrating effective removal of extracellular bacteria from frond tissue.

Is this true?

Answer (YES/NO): NO